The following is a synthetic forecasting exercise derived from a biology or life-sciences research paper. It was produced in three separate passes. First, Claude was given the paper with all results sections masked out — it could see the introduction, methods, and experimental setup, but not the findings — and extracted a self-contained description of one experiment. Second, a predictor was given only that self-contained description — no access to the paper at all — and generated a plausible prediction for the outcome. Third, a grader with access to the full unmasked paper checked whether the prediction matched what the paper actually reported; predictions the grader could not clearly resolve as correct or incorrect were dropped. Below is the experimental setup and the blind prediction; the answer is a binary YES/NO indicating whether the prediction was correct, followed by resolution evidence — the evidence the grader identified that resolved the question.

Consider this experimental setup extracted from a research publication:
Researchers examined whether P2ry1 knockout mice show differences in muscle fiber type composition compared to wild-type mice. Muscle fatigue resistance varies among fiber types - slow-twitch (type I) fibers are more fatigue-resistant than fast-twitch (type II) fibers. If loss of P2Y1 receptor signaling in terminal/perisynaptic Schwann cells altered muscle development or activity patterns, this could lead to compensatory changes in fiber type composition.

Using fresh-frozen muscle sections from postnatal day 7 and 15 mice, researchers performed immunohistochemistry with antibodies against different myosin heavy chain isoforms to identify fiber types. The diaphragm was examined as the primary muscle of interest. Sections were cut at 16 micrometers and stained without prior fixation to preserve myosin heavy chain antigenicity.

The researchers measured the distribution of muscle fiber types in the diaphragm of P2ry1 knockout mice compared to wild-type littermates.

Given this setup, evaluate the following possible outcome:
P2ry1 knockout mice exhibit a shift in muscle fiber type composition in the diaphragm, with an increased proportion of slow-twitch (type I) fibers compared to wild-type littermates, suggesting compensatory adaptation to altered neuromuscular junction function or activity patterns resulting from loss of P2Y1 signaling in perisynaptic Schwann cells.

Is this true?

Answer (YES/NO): NO